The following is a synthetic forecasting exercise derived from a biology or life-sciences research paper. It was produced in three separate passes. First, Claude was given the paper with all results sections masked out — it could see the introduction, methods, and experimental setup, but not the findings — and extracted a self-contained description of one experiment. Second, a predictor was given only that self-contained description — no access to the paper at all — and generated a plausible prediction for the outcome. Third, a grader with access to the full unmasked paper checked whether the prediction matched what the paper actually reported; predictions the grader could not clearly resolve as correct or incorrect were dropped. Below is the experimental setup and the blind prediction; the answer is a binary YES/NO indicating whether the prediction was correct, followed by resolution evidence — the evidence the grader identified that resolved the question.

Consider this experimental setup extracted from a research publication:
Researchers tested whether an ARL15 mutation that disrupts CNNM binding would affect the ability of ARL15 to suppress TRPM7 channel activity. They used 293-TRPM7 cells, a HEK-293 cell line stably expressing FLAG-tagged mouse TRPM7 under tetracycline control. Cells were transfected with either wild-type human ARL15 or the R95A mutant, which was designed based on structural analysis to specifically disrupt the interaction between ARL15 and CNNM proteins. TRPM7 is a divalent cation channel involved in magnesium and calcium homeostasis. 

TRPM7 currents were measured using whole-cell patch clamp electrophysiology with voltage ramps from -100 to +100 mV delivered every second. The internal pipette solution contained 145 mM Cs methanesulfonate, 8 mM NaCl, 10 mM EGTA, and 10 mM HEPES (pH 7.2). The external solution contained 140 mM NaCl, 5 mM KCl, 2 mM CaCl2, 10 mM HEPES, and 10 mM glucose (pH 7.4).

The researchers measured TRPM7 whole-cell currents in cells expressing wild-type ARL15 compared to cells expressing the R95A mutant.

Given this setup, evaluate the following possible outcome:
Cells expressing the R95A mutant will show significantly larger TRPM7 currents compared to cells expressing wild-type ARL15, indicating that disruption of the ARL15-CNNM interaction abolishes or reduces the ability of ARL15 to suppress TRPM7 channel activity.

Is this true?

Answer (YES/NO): YES